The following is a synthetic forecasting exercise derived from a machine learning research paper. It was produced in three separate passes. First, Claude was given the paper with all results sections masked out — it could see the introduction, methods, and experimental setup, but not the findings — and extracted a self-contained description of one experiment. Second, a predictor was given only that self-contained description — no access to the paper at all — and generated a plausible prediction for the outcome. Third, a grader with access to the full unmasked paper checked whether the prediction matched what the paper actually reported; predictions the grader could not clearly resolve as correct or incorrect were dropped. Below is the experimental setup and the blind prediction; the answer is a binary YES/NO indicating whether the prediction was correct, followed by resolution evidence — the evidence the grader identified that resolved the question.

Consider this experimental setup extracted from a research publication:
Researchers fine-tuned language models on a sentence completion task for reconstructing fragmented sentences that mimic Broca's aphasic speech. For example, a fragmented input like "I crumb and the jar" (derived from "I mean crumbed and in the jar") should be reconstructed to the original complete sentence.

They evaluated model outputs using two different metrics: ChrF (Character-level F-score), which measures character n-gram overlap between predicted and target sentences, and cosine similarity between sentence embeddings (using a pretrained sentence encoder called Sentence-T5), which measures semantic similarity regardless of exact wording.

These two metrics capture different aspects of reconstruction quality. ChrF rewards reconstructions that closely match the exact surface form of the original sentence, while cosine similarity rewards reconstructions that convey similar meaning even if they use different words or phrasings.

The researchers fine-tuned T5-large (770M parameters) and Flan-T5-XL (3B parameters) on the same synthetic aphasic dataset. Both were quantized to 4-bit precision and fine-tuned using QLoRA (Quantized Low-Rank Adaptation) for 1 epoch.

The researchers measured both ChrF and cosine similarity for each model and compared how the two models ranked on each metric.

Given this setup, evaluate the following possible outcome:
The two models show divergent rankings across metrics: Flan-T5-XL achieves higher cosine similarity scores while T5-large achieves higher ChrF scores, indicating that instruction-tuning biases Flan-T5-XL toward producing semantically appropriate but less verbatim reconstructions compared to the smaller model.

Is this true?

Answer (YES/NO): NO